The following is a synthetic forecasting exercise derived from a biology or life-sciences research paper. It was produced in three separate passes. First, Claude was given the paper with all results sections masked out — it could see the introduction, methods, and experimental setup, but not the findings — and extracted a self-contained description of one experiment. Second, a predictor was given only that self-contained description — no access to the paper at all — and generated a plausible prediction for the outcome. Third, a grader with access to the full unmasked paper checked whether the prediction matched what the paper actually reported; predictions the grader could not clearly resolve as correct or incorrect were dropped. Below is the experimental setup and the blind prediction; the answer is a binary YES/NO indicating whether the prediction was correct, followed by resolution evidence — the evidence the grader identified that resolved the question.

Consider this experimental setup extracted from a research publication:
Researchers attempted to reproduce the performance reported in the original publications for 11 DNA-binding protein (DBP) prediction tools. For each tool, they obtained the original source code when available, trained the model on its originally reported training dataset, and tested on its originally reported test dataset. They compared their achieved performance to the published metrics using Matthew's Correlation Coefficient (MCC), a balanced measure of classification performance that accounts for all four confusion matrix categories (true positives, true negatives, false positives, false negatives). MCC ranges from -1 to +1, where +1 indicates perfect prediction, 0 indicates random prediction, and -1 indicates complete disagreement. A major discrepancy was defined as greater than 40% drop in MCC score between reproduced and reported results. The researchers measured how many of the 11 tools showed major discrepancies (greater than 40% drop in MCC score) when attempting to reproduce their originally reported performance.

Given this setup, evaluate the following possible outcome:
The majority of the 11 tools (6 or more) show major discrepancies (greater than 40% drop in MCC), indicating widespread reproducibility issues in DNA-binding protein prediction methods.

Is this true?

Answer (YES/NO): NO